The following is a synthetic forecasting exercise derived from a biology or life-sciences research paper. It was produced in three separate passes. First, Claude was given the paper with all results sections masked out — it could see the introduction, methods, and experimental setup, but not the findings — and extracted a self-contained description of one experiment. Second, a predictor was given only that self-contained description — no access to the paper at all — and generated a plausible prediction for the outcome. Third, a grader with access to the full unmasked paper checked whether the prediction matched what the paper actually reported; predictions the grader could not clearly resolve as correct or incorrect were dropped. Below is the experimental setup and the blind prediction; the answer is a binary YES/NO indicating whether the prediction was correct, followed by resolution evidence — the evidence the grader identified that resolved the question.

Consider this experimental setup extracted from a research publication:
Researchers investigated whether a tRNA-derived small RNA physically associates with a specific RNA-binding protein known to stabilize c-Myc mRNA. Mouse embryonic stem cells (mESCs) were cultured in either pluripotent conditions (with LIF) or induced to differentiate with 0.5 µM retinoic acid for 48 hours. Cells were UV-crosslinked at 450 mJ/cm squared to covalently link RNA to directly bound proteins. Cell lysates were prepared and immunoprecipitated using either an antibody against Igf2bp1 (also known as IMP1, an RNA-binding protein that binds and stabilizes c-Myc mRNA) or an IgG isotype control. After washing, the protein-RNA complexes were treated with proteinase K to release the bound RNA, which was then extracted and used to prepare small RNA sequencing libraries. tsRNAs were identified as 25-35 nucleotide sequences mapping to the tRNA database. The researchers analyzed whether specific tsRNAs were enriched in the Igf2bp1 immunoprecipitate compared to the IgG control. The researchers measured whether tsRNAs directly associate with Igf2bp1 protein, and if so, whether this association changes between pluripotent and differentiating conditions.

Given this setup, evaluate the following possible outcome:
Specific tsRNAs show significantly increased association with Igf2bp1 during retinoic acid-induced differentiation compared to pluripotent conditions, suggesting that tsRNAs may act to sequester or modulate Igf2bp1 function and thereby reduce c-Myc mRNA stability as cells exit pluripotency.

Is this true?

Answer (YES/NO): YES